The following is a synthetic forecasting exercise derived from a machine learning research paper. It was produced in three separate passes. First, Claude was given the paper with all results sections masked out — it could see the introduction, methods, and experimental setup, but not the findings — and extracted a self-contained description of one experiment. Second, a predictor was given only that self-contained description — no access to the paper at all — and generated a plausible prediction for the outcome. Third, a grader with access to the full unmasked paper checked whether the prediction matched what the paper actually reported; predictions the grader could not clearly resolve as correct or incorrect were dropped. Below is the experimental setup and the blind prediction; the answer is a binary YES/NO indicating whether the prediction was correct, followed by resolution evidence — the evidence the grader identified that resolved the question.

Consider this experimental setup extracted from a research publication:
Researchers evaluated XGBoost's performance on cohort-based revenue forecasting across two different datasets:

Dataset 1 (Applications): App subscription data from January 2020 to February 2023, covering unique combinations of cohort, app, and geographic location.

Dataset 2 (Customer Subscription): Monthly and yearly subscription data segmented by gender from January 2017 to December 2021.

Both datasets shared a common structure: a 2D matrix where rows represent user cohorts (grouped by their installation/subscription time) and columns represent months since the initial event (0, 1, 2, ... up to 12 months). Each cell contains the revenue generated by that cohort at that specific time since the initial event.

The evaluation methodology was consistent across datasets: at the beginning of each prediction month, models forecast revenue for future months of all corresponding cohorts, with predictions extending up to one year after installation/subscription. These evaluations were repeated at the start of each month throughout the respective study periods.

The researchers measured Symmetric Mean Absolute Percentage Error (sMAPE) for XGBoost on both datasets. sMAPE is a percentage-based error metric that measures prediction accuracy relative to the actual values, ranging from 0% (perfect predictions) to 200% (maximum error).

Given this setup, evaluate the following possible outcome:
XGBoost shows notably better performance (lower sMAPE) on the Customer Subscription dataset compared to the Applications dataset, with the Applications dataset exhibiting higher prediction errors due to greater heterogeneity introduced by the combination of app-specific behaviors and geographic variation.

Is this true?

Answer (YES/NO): YES